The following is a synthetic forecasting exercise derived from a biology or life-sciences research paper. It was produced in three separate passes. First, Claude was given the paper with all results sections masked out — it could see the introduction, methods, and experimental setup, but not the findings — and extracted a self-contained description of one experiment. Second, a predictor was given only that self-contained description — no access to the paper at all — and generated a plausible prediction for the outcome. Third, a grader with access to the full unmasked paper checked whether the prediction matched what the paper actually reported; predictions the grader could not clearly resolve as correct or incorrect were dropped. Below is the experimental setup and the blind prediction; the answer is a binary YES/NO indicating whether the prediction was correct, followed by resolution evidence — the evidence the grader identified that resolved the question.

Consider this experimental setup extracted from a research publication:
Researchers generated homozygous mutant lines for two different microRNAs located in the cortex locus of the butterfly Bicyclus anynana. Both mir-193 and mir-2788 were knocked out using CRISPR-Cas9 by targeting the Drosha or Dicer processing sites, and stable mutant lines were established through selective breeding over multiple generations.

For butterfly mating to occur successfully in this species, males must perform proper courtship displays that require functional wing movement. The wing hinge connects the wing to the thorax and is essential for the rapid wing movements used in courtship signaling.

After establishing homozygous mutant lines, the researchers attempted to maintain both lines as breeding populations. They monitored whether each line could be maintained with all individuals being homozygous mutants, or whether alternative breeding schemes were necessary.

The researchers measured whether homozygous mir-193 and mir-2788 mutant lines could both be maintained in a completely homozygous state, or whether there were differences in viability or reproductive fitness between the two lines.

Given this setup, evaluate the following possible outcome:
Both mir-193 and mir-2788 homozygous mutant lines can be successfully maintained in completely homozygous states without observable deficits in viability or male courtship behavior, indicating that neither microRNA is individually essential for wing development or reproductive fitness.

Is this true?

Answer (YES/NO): NO